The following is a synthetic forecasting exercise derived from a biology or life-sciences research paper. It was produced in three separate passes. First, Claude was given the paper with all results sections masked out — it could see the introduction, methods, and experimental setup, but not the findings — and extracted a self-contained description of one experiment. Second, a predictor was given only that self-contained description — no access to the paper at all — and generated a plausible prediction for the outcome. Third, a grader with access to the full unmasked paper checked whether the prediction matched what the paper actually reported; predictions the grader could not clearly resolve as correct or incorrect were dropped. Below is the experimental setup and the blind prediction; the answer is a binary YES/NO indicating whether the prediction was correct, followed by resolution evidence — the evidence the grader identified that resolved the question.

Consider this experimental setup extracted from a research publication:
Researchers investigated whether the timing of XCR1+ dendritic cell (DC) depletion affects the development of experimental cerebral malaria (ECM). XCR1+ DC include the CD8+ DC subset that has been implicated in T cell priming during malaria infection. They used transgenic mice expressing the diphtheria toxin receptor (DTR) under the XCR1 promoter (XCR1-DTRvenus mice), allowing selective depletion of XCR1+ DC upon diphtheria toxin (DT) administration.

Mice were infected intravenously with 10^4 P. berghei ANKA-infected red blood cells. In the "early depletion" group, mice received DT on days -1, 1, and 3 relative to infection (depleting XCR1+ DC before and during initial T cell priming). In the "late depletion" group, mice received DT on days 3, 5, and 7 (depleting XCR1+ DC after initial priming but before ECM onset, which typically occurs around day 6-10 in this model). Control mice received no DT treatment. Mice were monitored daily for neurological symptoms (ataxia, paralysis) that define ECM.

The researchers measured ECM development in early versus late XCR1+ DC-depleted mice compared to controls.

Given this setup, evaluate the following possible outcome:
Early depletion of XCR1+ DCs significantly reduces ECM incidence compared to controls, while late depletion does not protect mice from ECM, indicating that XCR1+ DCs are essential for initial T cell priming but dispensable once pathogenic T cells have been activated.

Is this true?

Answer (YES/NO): YES